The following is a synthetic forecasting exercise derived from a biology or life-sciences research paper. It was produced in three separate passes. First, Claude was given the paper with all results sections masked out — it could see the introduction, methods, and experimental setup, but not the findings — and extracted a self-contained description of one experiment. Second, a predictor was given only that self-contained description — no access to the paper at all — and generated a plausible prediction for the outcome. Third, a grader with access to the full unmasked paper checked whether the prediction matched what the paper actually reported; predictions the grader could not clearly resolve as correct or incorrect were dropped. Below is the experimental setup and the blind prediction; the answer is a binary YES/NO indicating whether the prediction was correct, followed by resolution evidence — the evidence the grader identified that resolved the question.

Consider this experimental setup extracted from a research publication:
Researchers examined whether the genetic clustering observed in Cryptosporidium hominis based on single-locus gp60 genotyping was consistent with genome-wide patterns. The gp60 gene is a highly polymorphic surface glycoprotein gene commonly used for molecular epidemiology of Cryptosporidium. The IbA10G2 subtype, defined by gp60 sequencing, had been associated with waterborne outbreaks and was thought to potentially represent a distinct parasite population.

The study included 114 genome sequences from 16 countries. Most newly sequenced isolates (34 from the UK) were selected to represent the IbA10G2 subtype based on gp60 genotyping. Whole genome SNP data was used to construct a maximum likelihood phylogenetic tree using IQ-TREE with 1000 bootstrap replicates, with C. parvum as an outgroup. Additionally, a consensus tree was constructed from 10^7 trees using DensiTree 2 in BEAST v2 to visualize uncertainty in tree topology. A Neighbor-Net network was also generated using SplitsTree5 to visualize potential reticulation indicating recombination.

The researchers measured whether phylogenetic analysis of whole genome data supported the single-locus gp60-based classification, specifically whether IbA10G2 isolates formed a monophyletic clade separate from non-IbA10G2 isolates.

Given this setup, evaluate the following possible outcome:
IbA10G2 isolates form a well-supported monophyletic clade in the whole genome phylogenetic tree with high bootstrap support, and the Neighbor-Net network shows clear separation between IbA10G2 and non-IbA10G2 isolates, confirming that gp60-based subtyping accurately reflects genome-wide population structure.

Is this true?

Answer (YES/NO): YES